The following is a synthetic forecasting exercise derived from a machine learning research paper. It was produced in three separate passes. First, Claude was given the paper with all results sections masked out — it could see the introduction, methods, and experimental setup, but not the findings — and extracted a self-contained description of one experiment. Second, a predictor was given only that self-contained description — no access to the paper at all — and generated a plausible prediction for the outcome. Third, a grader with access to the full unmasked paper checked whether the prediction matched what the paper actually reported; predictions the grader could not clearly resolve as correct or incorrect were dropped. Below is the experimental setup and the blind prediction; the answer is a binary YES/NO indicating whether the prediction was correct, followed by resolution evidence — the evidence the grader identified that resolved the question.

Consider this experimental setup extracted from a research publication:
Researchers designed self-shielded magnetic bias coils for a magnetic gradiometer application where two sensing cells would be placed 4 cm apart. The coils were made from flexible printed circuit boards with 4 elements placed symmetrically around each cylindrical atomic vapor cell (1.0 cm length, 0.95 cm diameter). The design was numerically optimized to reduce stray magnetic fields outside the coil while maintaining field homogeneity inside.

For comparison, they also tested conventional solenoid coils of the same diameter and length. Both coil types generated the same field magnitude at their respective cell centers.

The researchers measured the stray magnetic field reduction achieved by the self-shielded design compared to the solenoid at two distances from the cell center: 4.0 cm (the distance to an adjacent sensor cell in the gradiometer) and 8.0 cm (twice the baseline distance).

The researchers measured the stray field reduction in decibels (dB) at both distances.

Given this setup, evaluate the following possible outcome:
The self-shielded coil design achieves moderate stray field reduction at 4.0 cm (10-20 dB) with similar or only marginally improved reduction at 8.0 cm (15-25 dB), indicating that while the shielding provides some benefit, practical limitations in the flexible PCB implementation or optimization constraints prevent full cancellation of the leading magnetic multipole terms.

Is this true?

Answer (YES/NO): NO